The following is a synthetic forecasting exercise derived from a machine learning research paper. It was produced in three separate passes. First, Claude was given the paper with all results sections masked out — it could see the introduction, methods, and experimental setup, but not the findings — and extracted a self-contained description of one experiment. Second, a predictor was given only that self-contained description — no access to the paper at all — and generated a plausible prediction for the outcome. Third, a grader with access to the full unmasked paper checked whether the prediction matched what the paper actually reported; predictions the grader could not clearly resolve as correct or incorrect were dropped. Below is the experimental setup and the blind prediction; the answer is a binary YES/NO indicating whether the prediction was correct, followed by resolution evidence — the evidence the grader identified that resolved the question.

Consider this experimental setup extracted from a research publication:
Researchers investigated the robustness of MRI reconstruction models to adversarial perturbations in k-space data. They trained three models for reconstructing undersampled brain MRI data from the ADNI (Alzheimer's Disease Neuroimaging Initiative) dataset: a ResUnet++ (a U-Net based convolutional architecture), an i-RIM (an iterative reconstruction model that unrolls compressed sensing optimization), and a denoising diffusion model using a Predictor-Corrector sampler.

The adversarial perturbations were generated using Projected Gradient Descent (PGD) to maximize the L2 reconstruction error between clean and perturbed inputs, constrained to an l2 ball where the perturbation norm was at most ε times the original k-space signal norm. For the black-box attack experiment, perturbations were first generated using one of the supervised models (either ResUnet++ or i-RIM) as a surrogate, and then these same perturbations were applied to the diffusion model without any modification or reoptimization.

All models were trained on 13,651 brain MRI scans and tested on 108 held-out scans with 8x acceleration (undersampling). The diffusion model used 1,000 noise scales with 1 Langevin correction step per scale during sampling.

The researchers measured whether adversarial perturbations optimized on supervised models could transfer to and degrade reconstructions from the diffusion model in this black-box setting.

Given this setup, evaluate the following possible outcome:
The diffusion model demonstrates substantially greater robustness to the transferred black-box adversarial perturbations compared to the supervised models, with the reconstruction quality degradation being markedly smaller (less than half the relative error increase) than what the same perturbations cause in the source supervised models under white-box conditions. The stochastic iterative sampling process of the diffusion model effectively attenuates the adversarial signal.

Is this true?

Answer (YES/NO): NO